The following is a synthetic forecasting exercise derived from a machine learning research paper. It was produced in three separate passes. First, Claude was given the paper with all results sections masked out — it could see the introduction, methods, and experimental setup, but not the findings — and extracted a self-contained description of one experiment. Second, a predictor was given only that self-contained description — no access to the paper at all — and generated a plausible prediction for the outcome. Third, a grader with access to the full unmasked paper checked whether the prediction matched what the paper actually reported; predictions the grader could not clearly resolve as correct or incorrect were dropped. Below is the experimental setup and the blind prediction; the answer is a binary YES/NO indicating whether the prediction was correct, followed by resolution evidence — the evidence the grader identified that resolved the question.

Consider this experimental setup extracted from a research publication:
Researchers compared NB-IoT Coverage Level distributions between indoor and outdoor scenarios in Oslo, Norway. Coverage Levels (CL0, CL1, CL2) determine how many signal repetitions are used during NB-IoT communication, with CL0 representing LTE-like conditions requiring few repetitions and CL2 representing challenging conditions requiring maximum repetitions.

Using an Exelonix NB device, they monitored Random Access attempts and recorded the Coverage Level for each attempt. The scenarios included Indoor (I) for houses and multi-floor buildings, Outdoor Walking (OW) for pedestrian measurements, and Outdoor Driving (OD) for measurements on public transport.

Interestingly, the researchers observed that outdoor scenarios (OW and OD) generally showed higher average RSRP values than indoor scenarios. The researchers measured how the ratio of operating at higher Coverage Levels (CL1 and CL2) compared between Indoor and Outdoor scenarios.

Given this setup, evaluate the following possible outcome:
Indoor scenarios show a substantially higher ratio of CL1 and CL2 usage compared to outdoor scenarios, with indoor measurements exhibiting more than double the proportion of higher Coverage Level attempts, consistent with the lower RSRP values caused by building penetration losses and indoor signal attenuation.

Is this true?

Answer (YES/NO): NO